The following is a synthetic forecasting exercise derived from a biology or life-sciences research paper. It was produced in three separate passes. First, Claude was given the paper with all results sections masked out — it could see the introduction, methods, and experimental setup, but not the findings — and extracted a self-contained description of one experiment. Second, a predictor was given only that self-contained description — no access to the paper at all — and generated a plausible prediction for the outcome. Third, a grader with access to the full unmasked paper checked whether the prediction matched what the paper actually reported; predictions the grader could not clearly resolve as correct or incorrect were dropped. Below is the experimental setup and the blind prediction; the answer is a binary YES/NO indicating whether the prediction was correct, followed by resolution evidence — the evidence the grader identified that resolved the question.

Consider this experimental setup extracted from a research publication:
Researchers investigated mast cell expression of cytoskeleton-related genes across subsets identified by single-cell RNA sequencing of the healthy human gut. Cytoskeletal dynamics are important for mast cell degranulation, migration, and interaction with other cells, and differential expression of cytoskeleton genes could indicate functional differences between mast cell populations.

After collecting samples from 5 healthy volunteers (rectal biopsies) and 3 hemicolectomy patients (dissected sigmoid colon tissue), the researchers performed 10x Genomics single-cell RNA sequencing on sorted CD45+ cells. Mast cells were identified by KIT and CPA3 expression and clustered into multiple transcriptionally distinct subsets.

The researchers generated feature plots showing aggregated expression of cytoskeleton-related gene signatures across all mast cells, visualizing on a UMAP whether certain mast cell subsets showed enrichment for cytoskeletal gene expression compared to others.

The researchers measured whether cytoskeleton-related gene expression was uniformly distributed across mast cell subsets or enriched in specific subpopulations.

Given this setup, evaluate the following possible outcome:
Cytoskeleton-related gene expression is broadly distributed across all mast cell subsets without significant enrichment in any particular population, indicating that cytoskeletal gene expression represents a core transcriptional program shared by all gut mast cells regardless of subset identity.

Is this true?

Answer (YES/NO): NO